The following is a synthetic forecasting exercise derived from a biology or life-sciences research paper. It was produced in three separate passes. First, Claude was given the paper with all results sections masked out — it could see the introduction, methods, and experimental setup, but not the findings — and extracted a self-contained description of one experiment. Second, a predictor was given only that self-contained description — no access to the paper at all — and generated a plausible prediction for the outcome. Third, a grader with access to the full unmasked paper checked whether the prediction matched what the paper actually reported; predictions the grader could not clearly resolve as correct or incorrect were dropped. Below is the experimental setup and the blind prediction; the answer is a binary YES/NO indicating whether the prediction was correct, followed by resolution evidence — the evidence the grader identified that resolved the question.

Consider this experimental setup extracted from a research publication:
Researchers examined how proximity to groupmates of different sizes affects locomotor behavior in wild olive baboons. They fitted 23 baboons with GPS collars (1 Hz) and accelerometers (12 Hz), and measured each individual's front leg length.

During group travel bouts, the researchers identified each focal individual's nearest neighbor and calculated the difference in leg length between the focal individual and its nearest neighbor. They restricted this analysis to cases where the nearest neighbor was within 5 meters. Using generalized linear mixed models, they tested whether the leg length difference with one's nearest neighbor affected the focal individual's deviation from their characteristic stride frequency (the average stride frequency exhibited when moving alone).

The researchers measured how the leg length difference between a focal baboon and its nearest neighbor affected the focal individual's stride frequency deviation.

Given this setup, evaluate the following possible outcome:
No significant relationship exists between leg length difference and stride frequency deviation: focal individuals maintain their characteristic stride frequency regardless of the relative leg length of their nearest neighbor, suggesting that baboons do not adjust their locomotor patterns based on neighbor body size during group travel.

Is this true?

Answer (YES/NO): NO